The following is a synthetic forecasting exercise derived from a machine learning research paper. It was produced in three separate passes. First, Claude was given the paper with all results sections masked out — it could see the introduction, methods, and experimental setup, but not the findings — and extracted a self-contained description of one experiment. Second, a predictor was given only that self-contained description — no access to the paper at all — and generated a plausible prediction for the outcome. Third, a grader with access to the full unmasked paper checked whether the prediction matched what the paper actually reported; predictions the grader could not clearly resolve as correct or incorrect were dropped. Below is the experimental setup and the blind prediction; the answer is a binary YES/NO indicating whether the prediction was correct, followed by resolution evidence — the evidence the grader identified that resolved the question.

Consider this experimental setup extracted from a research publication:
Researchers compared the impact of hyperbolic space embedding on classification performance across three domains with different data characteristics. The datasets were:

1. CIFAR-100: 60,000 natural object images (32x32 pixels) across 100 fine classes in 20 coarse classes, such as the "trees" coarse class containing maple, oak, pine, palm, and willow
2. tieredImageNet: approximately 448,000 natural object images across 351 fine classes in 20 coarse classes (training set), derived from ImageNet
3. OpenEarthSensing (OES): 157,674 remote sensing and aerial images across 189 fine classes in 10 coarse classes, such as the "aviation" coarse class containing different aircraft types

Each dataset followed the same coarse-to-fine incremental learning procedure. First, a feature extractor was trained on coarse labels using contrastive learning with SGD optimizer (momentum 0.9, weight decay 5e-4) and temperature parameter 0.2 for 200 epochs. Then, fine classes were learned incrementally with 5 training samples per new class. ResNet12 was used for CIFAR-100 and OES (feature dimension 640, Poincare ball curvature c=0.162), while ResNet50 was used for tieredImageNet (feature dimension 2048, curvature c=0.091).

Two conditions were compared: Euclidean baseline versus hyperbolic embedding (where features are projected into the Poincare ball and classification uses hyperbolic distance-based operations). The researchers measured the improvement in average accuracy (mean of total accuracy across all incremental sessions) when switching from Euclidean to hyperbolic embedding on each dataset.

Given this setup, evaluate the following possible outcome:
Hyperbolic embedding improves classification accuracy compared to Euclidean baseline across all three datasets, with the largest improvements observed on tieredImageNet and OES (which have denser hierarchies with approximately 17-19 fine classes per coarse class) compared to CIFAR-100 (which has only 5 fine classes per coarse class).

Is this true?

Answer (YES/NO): YES